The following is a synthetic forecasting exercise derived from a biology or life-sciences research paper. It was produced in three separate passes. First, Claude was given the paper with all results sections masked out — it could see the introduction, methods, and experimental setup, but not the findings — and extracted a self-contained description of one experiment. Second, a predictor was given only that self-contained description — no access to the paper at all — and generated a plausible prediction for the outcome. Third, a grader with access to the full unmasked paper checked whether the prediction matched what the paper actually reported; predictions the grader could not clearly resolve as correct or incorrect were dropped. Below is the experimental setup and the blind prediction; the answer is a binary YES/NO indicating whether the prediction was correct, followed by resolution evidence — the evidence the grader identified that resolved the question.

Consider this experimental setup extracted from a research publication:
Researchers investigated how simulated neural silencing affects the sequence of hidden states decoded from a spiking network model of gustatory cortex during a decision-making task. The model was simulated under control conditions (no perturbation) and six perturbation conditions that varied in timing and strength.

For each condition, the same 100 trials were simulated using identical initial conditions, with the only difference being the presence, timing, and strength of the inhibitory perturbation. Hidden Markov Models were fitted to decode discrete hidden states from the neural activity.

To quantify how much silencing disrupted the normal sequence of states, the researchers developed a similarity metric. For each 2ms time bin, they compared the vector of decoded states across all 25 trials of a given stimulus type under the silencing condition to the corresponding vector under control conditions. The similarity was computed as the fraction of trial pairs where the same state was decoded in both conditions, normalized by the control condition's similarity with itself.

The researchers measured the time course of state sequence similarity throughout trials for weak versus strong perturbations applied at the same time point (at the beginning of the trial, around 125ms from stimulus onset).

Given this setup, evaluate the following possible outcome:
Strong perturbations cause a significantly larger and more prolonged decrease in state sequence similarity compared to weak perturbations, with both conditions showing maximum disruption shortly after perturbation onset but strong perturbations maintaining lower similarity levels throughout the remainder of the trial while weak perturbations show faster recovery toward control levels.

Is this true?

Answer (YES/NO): NO